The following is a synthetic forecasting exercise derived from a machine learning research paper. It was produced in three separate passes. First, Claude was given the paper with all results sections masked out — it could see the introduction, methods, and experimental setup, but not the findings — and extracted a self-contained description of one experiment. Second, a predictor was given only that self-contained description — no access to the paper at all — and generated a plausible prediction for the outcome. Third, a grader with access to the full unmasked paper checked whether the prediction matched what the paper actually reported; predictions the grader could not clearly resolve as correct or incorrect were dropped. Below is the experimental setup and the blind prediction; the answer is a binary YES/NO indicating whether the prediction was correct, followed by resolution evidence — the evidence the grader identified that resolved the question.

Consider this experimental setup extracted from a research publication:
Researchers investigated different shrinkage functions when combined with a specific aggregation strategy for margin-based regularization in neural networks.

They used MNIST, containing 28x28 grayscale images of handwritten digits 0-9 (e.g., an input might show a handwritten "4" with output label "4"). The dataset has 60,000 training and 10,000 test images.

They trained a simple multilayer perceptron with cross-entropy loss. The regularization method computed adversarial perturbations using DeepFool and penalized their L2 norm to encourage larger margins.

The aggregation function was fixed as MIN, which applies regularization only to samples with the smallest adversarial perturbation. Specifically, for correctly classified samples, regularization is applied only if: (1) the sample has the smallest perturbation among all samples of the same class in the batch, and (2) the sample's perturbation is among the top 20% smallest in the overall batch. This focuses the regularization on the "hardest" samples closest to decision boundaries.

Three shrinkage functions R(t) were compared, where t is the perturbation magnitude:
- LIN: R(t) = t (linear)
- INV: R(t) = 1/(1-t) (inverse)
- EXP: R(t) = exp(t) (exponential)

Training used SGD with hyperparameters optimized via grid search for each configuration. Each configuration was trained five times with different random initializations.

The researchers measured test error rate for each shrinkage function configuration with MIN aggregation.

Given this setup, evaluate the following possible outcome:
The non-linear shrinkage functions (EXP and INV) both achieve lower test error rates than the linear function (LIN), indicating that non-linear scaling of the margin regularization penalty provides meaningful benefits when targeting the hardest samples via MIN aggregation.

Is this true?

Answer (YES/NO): YES